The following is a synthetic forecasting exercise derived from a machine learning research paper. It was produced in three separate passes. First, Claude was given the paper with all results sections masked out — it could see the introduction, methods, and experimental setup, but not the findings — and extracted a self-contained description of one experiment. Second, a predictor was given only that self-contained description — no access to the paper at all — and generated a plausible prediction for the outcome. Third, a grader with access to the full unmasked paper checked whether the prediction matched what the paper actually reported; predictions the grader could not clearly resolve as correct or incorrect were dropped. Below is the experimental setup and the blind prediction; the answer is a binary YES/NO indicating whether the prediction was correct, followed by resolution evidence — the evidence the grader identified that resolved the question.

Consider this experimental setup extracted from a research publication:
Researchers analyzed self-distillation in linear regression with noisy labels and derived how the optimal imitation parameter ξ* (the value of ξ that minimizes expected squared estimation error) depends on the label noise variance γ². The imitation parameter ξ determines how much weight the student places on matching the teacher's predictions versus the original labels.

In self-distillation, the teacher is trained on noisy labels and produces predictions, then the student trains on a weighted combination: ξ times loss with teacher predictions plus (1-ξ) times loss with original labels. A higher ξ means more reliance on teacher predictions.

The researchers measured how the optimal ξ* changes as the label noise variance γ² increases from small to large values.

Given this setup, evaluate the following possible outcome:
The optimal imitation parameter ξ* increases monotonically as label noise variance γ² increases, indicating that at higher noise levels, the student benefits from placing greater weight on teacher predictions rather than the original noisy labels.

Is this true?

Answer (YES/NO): YES